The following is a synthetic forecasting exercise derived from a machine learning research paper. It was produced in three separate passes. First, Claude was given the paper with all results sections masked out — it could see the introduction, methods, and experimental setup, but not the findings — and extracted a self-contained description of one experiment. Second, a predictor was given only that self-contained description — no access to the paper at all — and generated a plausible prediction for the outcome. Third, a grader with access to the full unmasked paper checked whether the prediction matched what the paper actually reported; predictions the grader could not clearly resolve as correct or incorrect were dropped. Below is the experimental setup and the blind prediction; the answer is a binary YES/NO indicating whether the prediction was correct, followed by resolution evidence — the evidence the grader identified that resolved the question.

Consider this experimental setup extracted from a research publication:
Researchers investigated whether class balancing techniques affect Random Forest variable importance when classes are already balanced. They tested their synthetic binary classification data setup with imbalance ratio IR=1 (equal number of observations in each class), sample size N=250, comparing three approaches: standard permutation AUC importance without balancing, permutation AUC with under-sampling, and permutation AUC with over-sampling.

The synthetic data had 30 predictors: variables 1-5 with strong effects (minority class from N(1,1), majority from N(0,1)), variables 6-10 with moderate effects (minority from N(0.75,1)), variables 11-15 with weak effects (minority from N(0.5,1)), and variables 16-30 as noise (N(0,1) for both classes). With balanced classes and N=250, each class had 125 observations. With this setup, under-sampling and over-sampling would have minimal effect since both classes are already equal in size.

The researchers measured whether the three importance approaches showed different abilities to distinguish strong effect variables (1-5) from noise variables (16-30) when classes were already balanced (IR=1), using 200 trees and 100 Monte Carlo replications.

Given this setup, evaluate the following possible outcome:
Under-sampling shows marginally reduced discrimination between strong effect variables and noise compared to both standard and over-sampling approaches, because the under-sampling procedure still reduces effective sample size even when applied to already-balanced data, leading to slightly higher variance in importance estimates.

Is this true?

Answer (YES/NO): NO